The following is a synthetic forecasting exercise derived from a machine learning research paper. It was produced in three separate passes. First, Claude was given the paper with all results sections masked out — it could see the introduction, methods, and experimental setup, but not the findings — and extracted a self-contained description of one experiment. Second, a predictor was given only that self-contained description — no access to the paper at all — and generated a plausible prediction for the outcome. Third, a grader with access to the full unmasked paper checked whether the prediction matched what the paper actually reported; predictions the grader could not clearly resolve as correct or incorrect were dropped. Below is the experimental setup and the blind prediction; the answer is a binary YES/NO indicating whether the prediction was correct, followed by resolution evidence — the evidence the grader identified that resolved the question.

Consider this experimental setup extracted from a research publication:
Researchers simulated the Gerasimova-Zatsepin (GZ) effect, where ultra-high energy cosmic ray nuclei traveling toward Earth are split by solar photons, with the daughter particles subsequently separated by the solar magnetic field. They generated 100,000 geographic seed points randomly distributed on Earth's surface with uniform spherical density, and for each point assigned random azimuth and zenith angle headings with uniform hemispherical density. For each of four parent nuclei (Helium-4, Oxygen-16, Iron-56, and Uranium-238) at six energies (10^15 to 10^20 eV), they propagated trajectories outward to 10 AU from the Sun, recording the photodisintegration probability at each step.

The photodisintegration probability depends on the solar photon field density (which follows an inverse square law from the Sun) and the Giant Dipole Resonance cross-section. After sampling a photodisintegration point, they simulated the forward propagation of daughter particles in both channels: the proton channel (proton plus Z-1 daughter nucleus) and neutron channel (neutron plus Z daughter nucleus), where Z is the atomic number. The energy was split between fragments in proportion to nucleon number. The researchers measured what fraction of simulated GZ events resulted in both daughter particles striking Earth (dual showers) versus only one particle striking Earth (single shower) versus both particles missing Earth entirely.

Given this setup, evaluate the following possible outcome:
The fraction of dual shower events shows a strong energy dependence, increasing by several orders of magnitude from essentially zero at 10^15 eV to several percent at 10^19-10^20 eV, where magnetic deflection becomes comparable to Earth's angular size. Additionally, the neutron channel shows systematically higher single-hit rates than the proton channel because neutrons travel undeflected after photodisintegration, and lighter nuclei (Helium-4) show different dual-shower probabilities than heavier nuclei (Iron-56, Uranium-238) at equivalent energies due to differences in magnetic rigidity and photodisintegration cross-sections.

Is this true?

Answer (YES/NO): NO